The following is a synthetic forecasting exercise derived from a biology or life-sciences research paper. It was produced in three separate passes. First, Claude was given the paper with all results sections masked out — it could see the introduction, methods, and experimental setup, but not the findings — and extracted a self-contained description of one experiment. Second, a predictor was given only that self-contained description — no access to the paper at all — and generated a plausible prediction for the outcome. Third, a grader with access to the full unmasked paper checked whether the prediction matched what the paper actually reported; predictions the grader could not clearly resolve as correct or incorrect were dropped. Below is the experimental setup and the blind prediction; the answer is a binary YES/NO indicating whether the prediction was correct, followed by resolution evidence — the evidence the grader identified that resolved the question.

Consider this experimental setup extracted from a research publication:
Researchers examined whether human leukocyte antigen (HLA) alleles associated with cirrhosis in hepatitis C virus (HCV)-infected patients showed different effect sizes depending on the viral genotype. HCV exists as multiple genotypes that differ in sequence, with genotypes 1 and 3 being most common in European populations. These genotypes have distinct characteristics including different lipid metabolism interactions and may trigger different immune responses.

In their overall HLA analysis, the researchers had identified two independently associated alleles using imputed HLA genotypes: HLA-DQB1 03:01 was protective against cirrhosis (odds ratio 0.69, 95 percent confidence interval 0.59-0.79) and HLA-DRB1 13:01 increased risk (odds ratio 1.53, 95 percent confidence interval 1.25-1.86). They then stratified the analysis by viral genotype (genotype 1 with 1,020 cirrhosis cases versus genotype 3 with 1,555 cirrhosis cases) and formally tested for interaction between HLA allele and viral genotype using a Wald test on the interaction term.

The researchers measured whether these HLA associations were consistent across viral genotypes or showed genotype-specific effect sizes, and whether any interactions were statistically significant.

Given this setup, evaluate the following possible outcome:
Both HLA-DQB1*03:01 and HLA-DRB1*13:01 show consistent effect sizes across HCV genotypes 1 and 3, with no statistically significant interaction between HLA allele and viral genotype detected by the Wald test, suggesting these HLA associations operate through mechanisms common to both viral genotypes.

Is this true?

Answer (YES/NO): NO